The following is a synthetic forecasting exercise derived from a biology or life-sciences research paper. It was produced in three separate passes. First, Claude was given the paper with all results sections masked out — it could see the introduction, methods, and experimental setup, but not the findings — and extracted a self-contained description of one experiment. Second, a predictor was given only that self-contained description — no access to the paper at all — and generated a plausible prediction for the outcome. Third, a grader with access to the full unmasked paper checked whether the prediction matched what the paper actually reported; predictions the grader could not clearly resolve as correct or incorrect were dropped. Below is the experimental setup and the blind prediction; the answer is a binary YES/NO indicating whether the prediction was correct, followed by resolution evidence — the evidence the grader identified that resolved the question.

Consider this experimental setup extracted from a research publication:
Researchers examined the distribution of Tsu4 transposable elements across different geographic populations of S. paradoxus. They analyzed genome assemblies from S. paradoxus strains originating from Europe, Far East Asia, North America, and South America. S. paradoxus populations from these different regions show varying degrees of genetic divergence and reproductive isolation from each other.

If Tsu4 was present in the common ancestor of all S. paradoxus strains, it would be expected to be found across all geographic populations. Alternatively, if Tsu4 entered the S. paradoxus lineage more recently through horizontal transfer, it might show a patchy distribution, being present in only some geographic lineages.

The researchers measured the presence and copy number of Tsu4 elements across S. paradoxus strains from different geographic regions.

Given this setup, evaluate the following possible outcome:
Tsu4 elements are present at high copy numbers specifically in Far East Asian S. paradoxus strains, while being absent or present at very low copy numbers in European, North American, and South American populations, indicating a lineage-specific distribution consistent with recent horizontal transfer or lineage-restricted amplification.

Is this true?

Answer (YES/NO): NO